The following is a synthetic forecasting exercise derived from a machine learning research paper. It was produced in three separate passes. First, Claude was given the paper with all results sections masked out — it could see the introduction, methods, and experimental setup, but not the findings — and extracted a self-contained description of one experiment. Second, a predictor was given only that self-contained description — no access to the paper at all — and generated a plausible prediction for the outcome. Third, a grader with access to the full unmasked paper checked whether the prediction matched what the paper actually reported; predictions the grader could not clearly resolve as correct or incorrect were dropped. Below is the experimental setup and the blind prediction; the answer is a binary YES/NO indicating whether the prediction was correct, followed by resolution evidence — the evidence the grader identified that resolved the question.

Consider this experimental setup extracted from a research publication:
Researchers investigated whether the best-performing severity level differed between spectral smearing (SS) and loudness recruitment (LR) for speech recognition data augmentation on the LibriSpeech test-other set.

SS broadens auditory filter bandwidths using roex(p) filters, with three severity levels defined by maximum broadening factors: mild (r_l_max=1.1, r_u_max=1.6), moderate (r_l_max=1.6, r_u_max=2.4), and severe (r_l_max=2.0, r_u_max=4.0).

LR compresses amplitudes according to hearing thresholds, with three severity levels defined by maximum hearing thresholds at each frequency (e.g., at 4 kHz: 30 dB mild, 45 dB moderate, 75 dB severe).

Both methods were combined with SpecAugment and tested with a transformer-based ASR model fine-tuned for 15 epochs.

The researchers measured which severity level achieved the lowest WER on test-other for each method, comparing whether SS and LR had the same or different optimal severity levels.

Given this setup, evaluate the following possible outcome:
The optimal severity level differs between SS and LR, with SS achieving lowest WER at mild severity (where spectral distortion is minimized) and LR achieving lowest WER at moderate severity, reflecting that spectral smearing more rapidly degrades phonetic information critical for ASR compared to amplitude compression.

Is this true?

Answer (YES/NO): NO